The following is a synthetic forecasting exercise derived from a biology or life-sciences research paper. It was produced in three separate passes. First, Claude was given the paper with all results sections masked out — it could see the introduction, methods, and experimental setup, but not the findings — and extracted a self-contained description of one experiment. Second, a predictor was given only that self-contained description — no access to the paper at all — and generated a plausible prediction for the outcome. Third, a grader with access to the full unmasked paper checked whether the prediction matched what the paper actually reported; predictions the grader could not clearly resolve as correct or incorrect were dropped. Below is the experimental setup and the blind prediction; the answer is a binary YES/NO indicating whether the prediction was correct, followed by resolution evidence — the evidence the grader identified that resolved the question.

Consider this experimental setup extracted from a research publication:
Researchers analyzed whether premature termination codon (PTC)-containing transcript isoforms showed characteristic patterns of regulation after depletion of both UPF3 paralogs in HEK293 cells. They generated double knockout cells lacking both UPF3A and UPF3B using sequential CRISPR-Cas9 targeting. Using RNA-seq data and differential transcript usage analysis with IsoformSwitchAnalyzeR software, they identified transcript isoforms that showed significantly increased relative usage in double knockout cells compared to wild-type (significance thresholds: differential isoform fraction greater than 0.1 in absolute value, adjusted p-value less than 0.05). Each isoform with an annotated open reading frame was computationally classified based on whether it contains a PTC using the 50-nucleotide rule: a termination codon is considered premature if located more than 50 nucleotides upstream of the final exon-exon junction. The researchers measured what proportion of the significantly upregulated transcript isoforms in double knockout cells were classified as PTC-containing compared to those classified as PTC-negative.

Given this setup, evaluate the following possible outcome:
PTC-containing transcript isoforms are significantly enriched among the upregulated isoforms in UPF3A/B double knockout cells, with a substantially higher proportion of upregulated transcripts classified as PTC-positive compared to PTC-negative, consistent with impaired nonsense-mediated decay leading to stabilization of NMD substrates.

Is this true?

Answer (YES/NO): YES